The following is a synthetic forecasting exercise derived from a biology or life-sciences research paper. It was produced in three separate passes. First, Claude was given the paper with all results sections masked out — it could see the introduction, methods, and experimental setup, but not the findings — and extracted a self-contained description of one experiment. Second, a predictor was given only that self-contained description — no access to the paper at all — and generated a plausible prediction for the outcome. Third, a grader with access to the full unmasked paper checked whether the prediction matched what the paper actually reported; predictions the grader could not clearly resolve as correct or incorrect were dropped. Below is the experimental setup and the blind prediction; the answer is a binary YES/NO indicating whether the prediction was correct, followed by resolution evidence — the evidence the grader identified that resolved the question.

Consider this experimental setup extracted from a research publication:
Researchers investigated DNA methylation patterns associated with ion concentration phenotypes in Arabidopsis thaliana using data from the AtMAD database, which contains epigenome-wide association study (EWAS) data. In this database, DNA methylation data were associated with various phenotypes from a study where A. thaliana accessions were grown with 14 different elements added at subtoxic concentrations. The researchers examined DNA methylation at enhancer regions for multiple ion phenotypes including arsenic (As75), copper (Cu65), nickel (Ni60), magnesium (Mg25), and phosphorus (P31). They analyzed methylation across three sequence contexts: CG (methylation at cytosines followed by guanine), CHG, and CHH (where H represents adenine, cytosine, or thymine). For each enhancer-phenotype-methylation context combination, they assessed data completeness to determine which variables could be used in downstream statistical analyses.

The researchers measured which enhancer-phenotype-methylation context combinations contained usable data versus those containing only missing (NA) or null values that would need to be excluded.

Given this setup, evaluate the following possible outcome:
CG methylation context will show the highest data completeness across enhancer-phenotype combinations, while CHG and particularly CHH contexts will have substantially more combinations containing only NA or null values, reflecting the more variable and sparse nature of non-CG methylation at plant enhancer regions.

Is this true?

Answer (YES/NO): NO